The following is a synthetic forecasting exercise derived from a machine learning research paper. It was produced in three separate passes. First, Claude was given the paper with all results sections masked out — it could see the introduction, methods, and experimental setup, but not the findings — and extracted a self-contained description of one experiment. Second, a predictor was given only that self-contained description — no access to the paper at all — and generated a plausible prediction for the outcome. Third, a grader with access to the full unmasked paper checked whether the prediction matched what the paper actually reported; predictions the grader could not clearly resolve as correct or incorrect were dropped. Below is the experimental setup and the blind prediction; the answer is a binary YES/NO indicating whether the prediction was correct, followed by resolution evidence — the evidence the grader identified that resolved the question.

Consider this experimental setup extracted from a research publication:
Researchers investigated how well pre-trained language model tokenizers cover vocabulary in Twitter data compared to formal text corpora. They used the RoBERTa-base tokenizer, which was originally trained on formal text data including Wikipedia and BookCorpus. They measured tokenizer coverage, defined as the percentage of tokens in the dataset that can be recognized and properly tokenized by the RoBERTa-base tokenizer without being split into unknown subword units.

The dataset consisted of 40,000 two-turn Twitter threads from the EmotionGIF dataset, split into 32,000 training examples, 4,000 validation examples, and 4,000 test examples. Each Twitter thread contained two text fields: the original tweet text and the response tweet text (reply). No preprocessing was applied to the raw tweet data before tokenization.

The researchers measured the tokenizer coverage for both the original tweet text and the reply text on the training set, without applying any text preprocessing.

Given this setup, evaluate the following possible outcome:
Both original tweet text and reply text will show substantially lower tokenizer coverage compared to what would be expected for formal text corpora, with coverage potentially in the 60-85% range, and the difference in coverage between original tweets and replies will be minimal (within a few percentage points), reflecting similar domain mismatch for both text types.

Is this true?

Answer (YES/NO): NO